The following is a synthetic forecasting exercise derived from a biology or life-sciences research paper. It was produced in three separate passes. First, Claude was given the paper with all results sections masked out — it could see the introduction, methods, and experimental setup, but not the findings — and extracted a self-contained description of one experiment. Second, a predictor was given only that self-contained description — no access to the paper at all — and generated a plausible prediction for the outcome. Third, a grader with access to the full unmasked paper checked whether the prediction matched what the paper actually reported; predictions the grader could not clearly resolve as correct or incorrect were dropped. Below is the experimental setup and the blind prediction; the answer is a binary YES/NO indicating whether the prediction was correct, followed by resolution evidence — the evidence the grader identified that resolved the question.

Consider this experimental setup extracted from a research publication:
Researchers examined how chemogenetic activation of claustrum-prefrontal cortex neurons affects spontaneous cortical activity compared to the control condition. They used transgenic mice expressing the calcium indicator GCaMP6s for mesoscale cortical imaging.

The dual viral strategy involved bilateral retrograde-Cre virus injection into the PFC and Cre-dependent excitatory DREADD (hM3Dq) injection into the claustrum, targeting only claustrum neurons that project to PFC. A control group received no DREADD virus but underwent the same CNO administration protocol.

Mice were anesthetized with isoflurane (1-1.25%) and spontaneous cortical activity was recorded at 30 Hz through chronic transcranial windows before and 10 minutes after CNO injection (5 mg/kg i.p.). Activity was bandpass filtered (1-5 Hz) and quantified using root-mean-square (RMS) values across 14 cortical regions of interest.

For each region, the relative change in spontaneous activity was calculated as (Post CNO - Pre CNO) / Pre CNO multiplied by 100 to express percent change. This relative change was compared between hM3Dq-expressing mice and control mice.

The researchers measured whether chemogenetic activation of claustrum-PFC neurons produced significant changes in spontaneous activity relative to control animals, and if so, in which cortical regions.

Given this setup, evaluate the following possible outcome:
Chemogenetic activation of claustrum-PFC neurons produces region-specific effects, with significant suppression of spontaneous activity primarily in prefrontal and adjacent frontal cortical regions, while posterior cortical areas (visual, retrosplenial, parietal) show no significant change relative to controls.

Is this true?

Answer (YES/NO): NO